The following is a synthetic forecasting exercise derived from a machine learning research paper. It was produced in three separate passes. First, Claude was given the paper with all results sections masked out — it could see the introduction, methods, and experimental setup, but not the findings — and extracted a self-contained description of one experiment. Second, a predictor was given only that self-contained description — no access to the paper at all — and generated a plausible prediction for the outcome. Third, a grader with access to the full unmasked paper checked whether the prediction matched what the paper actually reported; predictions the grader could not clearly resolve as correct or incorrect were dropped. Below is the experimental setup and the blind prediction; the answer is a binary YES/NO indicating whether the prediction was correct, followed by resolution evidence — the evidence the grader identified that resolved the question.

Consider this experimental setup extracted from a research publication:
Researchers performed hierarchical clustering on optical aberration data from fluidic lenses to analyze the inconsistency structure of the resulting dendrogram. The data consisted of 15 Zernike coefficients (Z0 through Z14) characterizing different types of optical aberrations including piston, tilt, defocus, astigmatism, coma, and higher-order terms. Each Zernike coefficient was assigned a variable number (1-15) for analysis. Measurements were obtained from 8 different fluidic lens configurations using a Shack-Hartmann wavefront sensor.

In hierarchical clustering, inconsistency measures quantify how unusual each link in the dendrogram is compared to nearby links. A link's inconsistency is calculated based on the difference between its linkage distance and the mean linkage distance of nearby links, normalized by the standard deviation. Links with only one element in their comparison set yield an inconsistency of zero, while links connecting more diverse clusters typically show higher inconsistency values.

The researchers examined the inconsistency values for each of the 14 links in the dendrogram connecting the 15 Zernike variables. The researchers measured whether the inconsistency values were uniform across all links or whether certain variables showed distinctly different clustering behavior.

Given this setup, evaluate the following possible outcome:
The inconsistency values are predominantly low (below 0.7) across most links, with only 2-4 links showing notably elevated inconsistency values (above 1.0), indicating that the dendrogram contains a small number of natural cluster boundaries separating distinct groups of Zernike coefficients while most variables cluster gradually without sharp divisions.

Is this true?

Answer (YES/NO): NO